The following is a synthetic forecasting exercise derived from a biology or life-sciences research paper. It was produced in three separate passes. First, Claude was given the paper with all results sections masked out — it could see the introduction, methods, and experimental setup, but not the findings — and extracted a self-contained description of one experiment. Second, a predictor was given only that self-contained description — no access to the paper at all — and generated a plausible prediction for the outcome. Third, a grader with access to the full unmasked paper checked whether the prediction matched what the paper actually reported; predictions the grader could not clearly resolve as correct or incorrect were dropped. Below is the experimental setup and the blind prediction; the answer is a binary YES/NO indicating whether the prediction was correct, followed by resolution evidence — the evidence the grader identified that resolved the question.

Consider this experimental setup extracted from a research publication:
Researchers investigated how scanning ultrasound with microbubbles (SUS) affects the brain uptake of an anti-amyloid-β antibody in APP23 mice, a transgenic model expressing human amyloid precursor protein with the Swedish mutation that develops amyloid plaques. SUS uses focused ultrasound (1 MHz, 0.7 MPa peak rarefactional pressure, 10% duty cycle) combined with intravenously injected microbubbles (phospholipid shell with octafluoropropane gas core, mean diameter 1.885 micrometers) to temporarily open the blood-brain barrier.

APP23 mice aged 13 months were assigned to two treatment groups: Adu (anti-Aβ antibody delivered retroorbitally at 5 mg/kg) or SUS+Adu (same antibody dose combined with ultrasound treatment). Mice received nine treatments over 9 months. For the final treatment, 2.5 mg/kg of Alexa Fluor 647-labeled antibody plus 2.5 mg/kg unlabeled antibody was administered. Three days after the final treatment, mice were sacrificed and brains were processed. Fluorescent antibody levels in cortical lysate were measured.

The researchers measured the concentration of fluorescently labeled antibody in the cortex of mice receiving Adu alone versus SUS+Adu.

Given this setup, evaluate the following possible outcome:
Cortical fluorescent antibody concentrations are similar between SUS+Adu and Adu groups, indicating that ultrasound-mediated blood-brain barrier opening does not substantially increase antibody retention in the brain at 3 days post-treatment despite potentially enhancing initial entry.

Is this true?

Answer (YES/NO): NO